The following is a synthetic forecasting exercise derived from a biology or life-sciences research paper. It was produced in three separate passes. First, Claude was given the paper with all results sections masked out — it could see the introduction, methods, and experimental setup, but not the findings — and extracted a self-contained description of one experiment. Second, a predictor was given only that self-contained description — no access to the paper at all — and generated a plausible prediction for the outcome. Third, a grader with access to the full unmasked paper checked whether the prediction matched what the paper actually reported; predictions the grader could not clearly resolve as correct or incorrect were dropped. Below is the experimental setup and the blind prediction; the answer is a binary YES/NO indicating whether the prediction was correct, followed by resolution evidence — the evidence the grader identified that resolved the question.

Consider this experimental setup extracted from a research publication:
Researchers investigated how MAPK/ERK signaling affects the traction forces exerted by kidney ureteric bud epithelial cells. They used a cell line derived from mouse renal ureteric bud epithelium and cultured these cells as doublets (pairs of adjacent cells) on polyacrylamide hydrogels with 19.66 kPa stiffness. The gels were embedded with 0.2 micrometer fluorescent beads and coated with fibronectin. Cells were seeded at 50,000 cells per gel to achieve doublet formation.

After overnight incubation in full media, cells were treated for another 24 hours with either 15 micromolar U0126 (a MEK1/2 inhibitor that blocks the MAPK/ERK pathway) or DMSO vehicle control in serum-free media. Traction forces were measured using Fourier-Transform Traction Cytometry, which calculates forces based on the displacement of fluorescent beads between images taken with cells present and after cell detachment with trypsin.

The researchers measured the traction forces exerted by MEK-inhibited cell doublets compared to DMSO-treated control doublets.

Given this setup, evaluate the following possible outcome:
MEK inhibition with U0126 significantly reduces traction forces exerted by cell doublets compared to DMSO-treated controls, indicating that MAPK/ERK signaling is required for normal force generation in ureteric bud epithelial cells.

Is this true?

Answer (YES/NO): NO